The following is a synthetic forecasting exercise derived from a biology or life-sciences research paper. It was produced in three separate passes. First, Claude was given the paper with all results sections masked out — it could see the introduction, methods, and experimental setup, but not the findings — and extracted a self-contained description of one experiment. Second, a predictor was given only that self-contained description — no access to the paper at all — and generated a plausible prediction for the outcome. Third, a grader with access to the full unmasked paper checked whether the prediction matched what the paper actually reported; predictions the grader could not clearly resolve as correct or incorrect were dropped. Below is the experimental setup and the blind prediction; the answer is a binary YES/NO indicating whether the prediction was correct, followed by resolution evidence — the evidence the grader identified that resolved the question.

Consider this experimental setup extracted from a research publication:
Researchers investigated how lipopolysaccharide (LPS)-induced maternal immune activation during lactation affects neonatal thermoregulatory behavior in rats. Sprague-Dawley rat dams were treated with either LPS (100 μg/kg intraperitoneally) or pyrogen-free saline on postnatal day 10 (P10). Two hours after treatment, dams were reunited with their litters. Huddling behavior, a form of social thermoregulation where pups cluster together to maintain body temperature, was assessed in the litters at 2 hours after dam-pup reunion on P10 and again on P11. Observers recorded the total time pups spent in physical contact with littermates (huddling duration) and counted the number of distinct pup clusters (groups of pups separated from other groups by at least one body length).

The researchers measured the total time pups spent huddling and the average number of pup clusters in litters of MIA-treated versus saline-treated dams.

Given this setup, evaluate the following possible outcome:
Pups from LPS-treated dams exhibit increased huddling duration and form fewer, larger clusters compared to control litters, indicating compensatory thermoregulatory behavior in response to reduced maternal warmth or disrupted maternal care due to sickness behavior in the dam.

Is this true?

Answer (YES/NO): NO